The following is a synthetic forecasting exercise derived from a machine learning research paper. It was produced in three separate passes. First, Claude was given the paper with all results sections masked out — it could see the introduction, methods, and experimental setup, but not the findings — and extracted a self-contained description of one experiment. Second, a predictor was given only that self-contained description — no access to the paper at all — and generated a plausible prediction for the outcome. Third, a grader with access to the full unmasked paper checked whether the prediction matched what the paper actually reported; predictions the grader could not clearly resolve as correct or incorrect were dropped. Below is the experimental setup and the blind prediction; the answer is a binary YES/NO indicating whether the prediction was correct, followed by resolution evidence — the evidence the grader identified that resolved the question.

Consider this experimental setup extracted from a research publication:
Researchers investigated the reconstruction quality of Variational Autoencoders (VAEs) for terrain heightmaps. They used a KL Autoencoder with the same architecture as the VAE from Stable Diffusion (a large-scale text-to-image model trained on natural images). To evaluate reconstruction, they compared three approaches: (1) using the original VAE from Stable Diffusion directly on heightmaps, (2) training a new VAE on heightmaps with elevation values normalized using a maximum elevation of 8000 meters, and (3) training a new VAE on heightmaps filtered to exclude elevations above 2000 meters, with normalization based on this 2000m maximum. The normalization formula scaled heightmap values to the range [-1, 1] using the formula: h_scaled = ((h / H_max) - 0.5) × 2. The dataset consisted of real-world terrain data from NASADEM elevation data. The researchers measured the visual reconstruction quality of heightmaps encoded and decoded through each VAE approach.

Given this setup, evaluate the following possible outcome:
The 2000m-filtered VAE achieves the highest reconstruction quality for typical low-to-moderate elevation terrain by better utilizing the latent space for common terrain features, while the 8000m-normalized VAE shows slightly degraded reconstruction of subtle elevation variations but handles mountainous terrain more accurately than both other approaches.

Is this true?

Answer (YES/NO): NO